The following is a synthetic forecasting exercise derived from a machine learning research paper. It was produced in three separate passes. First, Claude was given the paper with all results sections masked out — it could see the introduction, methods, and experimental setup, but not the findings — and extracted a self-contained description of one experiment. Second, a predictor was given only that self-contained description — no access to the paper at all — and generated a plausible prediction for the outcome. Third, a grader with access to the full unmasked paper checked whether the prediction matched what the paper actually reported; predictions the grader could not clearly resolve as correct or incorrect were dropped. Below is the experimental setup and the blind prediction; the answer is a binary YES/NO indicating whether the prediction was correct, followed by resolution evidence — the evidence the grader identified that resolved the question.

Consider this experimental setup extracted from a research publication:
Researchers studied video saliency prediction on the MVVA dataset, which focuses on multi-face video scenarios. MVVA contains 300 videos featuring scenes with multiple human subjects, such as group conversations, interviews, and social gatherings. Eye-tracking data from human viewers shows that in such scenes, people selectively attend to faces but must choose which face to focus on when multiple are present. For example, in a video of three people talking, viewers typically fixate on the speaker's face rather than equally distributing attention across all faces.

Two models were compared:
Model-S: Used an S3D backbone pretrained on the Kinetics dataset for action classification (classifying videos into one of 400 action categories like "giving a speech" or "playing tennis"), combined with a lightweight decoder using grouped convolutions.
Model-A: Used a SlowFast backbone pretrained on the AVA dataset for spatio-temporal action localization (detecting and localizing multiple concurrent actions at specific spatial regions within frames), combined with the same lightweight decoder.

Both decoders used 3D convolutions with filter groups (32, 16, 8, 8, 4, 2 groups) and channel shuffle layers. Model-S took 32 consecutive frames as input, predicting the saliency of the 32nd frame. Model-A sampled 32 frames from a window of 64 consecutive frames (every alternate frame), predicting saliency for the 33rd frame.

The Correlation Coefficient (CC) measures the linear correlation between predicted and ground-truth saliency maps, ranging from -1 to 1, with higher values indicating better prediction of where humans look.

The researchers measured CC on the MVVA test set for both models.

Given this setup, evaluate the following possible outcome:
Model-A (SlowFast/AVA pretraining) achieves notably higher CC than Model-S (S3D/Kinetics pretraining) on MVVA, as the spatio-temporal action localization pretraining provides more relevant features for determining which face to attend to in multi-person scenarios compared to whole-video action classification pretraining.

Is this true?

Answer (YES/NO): YES